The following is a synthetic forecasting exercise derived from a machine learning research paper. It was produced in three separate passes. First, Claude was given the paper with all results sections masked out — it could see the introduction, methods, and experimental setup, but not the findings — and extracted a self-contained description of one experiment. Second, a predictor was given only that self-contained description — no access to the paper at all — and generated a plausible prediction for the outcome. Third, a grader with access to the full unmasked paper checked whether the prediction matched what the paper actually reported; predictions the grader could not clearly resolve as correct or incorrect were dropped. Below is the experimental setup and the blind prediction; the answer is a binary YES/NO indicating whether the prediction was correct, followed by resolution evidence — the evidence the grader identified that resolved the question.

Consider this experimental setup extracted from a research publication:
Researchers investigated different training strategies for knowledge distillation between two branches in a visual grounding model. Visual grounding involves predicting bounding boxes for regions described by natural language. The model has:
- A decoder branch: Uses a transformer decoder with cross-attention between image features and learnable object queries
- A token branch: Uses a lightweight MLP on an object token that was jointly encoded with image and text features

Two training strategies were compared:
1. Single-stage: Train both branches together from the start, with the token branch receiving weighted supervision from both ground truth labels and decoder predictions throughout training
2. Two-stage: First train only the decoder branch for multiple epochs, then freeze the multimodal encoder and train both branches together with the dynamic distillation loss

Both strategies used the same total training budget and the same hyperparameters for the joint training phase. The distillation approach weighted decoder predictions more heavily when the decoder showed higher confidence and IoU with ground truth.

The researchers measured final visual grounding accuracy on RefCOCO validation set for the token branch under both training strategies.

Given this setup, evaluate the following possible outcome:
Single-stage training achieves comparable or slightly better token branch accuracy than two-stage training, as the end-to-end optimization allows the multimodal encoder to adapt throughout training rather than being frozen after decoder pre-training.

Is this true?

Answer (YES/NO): NO